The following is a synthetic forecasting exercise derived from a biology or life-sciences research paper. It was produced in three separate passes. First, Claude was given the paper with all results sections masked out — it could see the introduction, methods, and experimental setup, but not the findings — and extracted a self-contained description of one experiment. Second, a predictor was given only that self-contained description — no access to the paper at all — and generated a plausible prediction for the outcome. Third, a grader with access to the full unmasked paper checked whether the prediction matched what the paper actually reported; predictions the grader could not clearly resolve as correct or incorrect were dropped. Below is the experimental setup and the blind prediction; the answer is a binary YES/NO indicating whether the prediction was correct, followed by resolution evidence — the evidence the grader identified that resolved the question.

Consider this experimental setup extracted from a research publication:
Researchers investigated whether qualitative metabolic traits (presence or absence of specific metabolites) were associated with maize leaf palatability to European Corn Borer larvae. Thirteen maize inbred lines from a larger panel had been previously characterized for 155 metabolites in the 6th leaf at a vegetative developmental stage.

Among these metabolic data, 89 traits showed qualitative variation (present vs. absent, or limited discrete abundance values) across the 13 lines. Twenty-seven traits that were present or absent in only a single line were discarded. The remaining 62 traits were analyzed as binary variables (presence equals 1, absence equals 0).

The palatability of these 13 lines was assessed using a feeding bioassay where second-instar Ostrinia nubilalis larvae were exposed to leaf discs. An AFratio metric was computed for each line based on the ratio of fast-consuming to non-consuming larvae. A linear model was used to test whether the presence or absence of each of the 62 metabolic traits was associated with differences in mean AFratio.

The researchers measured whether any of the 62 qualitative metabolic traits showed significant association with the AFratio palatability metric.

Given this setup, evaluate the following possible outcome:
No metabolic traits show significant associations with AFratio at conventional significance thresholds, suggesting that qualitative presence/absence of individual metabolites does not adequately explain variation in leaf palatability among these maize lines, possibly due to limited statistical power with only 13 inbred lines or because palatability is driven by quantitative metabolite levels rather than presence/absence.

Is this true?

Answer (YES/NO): NO